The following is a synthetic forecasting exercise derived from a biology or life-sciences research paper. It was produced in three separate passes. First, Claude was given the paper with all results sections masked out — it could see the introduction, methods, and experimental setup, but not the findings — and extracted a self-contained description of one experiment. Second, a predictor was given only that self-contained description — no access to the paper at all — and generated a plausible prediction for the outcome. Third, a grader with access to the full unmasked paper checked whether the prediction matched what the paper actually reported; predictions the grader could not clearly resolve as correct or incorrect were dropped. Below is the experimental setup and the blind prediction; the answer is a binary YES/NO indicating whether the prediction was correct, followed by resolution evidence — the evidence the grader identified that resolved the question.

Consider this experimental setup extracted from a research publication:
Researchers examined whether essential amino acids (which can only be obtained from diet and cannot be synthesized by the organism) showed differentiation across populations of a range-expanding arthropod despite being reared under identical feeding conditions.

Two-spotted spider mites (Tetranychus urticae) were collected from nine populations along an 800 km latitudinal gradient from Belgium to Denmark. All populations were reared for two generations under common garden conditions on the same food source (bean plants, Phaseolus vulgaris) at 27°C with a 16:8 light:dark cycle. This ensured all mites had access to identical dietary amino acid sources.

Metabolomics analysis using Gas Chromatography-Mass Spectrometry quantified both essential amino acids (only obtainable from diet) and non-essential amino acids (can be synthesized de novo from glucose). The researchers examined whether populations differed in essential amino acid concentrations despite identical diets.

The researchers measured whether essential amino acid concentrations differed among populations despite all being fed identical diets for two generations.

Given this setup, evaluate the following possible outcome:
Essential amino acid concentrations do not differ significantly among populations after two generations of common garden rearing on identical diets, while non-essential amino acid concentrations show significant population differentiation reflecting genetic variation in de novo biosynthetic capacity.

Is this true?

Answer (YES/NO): NO